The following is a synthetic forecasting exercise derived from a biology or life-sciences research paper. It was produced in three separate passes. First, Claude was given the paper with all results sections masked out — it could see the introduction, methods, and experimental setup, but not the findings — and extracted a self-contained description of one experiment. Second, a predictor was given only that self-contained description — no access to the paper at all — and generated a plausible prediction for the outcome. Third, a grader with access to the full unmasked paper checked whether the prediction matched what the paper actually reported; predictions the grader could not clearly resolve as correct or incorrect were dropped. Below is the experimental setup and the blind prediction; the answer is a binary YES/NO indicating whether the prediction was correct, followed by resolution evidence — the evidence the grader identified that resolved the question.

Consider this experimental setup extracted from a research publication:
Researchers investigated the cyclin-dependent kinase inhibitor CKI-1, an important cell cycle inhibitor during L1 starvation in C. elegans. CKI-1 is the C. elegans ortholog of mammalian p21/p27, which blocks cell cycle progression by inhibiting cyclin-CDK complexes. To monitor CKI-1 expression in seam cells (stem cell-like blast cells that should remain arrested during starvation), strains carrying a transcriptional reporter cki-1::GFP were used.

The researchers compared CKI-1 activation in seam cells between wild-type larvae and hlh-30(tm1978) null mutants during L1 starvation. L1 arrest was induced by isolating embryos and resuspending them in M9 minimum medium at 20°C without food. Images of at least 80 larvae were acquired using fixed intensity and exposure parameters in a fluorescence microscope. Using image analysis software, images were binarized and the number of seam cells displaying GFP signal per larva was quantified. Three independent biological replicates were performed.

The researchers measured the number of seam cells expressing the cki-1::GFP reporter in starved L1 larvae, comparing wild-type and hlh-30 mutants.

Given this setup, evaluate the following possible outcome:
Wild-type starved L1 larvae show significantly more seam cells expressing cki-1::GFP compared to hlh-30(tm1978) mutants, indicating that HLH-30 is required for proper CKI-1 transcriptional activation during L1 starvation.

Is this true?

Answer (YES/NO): YES